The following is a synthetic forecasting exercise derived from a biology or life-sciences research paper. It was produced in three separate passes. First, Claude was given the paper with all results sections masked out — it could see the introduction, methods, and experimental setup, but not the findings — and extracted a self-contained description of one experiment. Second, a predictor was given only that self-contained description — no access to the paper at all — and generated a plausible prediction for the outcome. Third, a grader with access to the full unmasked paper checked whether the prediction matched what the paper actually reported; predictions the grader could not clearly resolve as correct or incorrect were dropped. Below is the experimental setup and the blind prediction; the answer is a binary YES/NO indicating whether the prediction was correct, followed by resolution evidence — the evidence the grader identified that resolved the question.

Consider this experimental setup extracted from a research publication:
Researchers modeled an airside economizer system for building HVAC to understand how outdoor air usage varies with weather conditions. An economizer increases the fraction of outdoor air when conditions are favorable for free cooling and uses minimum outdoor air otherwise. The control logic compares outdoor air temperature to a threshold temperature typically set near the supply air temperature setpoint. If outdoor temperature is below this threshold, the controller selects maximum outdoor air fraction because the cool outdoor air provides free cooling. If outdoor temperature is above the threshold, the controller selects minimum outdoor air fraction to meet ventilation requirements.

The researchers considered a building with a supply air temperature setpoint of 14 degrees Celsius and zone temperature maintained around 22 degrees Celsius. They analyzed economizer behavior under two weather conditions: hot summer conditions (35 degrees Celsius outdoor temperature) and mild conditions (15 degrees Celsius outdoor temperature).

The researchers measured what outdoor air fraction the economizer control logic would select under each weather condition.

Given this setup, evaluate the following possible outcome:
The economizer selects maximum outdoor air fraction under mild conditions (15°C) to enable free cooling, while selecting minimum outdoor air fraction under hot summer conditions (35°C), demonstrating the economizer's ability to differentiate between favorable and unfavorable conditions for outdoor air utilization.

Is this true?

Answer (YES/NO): NO